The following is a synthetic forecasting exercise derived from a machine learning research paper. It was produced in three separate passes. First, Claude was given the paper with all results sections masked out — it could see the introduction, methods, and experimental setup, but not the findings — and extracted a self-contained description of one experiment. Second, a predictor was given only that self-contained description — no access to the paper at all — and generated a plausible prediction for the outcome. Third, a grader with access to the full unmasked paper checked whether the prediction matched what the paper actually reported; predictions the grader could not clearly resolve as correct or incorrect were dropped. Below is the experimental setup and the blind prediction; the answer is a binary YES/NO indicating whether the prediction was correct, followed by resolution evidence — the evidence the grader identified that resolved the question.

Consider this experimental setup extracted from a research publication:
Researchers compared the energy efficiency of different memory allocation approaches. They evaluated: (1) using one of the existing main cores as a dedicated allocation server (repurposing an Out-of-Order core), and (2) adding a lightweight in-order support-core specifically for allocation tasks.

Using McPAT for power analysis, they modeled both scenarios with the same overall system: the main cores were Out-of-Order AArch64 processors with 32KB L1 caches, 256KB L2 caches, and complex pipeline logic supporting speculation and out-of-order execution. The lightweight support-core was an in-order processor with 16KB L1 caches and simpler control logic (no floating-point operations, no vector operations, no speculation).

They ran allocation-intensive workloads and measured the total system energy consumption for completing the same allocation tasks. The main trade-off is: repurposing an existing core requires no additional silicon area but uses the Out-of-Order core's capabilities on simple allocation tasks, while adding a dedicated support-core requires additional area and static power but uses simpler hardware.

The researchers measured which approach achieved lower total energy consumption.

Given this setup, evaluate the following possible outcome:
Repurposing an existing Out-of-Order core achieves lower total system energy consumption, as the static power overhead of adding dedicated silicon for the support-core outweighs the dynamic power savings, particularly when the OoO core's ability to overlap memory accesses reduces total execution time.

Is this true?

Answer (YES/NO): NO